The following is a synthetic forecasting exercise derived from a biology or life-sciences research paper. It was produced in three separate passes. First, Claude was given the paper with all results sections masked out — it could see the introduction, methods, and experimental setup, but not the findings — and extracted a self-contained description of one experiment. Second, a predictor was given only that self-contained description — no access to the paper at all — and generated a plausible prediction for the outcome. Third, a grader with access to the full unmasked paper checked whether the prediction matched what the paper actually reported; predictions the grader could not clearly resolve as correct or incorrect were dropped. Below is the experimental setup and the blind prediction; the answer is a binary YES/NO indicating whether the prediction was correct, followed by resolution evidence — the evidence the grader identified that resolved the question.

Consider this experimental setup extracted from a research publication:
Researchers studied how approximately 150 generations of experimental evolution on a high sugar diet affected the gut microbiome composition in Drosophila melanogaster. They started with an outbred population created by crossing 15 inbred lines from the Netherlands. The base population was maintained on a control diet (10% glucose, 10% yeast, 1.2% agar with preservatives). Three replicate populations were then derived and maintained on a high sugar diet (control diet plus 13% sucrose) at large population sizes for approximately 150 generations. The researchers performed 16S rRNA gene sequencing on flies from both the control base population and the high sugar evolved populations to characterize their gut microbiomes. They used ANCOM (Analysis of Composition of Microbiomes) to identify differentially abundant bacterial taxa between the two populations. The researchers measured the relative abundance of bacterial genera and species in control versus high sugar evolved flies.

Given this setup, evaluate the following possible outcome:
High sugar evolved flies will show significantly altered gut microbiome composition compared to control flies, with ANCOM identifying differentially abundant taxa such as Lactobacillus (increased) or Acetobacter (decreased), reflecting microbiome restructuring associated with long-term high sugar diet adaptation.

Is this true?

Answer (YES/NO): NO